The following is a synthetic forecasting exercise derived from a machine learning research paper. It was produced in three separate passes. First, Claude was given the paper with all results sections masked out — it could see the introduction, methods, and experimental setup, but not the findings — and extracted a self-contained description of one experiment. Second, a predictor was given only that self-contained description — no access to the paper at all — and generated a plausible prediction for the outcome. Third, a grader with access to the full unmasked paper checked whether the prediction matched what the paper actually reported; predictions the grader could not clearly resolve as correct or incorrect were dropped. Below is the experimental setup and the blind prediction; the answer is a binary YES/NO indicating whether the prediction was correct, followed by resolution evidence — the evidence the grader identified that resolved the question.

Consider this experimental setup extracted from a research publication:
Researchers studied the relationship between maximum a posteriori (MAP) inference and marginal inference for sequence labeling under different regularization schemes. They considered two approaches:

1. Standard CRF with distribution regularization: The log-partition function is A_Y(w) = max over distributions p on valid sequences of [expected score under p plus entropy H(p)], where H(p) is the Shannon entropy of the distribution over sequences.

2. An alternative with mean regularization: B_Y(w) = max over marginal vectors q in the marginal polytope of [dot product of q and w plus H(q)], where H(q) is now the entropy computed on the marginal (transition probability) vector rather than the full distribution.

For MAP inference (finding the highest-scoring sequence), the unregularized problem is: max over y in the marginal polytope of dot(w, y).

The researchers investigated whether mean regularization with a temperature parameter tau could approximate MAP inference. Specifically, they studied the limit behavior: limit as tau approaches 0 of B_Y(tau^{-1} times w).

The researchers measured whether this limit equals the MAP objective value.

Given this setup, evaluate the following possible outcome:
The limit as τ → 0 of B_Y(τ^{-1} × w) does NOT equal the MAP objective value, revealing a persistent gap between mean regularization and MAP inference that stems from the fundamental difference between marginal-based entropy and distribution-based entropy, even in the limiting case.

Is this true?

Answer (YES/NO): NO